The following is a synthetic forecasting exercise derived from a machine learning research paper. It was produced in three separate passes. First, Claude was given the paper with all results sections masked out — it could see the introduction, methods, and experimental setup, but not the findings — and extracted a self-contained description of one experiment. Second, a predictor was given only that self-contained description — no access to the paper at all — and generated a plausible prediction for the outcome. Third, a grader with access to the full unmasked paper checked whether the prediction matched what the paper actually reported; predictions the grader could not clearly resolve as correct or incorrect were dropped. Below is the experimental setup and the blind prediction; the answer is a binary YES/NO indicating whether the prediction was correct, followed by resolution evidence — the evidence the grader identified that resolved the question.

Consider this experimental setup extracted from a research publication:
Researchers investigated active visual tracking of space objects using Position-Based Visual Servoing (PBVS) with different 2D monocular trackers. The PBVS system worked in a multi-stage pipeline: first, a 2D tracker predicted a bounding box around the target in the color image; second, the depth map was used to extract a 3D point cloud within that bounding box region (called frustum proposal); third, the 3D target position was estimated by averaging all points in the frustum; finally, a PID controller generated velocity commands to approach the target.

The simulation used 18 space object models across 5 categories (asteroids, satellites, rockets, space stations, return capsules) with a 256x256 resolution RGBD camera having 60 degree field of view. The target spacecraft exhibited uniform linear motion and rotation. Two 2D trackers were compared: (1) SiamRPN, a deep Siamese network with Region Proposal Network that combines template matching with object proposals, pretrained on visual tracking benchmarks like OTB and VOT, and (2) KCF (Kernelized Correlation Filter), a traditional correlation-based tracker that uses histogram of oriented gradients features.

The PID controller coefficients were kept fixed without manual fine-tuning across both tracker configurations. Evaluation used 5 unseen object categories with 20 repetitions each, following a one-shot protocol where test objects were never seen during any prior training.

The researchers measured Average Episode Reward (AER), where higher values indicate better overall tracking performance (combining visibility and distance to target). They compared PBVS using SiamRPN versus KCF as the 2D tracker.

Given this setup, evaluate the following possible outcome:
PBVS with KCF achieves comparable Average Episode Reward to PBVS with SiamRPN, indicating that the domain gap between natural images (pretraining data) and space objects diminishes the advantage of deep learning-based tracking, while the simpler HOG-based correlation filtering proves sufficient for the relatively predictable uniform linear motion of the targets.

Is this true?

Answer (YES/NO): NO